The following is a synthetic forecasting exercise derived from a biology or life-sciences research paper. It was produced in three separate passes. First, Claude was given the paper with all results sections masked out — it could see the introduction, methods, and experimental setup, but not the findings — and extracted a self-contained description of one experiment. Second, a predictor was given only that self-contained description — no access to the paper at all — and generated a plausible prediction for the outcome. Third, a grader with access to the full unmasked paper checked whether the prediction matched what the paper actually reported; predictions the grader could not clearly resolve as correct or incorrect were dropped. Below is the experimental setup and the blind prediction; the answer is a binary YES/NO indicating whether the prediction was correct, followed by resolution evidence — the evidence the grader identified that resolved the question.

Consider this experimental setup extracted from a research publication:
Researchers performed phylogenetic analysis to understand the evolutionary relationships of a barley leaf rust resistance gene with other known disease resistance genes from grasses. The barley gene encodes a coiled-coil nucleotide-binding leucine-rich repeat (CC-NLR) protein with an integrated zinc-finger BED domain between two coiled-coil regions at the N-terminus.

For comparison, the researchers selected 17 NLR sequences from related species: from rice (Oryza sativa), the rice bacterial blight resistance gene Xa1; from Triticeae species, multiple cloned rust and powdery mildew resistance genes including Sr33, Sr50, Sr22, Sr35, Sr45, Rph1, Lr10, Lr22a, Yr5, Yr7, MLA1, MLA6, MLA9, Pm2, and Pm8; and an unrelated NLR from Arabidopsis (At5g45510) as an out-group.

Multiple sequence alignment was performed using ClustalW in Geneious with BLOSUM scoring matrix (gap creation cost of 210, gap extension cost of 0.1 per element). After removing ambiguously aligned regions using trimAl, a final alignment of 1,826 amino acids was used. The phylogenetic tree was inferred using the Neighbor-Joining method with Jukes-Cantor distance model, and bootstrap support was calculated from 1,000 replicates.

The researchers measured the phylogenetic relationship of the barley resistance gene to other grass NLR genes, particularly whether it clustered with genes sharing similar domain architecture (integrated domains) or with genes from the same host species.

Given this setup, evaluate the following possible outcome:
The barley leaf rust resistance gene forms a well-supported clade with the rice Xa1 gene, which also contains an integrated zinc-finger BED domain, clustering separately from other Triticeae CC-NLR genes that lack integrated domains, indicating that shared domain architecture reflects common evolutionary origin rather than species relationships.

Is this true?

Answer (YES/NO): NO